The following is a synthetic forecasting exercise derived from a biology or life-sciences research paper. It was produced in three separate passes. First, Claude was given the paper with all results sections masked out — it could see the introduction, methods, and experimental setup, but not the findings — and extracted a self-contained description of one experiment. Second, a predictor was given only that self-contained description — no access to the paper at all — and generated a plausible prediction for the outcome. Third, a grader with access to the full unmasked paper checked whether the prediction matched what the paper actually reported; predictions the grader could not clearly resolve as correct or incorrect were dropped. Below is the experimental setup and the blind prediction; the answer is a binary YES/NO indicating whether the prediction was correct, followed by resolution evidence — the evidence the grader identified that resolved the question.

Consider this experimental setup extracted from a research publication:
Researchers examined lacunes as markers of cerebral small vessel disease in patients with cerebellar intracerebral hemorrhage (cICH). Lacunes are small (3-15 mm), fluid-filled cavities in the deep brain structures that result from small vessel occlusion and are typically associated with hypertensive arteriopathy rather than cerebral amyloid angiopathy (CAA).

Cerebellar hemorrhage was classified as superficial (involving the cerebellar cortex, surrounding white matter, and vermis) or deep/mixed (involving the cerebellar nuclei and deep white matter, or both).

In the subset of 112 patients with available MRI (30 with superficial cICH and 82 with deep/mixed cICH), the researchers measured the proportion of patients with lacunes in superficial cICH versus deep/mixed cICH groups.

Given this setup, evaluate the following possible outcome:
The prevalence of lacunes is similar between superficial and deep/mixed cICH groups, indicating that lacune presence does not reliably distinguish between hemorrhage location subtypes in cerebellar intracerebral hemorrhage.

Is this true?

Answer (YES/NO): NO